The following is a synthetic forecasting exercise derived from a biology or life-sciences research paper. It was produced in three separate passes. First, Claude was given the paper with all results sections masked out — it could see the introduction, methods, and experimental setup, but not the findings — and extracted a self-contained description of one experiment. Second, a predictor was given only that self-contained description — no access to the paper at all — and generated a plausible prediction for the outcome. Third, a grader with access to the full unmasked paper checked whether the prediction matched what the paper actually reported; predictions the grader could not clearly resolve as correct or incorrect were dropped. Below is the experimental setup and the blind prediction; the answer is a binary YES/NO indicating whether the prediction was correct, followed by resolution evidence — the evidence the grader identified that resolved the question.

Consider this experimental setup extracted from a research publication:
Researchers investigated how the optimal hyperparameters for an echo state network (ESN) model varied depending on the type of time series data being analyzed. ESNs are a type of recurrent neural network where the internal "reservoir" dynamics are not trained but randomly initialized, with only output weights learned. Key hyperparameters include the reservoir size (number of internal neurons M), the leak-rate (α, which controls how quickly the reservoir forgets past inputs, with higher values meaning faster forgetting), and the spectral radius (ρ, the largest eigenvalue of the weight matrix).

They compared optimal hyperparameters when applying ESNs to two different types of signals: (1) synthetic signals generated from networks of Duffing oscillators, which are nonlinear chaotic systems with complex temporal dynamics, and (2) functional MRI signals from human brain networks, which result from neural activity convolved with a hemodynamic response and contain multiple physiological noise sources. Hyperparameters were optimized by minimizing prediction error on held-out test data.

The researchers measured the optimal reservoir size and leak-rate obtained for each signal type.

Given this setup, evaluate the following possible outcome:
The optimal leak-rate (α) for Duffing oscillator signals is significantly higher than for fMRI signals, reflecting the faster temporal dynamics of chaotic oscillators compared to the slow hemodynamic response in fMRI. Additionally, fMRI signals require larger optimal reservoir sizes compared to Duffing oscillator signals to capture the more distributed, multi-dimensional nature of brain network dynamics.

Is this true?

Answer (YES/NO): NO